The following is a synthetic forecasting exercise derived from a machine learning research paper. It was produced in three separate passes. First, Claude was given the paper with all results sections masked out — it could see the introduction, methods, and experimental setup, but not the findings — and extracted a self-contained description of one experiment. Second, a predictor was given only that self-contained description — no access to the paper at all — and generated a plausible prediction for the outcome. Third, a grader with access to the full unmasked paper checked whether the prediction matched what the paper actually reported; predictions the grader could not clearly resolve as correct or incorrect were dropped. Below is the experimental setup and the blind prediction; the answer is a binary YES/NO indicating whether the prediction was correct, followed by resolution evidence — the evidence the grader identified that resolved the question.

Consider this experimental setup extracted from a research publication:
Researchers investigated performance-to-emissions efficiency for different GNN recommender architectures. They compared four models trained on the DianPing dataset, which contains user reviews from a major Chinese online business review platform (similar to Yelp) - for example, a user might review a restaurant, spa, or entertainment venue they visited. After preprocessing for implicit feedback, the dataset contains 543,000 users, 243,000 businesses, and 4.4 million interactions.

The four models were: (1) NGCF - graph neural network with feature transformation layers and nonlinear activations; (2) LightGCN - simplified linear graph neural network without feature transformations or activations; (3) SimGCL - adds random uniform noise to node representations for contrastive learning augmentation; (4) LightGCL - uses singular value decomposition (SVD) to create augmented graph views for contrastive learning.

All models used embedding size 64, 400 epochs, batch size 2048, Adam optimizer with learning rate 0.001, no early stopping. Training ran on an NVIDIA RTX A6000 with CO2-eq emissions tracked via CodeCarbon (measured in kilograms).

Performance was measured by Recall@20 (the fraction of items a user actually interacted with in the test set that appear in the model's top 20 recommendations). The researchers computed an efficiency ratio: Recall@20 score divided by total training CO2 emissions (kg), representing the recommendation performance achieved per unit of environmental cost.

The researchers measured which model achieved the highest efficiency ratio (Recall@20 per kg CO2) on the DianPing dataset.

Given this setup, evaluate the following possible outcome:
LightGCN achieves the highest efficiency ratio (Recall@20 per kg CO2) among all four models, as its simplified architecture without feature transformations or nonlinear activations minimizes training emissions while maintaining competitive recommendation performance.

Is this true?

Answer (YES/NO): YES